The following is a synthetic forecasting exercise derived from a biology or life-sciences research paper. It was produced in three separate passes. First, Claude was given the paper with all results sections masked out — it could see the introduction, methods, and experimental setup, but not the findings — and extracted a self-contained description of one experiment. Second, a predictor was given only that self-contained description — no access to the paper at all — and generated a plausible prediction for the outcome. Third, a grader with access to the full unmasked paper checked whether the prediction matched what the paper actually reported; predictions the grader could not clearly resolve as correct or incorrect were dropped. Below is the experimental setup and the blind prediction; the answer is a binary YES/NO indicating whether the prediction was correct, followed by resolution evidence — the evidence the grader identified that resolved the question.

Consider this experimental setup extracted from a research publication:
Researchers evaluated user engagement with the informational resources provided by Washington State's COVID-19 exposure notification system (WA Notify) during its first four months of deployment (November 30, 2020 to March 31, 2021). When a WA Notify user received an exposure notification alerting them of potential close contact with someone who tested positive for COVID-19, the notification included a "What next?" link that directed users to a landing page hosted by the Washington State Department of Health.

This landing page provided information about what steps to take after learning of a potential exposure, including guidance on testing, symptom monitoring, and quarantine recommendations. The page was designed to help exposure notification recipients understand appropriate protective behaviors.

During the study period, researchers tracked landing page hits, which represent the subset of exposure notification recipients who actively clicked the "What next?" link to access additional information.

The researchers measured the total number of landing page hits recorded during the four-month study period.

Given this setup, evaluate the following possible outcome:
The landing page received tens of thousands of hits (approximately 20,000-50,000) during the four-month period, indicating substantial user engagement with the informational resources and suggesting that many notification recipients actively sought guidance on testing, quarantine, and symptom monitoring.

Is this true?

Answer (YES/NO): NO